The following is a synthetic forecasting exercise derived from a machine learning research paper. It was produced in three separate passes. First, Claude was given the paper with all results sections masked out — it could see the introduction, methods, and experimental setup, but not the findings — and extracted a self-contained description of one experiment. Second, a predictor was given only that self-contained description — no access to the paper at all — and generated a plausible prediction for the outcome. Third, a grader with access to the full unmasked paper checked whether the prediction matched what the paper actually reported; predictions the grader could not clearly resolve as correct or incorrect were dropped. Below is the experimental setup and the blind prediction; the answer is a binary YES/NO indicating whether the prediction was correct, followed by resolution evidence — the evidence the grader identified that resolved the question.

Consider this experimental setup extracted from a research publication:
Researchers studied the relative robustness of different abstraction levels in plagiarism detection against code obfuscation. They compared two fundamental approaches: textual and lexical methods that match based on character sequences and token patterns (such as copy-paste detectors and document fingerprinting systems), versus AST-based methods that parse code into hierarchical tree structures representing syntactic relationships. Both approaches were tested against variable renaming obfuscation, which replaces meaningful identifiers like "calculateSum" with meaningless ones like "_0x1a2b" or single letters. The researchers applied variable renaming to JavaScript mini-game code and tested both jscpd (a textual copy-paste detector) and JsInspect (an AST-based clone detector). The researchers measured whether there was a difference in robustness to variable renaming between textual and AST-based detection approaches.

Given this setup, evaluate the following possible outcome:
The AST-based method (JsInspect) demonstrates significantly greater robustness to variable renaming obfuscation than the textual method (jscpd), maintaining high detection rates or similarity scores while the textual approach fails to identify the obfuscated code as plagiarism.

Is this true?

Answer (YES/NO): NO